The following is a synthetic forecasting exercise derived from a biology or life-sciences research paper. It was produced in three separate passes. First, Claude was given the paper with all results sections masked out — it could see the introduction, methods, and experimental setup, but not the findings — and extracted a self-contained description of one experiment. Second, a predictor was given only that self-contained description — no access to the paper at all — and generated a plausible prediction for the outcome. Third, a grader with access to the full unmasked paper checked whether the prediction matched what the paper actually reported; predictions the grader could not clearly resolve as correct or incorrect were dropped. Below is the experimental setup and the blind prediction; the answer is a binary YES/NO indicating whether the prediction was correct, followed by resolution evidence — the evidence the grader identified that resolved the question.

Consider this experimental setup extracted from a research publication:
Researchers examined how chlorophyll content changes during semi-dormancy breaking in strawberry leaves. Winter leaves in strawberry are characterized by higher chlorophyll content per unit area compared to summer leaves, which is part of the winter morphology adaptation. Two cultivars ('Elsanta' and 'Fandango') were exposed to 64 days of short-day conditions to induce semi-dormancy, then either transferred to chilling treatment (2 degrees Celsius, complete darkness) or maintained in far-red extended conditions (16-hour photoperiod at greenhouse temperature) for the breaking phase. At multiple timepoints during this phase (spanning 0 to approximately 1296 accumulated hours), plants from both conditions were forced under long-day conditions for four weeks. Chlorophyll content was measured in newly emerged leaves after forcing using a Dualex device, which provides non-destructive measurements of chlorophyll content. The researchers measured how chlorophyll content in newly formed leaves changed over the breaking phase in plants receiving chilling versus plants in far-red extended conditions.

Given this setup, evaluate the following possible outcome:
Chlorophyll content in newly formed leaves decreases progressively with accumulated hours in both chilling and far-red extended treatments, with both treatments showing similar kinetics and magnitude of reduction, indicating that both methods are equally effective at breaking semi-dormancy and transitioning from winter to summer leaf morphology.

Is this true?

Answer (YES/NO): NO